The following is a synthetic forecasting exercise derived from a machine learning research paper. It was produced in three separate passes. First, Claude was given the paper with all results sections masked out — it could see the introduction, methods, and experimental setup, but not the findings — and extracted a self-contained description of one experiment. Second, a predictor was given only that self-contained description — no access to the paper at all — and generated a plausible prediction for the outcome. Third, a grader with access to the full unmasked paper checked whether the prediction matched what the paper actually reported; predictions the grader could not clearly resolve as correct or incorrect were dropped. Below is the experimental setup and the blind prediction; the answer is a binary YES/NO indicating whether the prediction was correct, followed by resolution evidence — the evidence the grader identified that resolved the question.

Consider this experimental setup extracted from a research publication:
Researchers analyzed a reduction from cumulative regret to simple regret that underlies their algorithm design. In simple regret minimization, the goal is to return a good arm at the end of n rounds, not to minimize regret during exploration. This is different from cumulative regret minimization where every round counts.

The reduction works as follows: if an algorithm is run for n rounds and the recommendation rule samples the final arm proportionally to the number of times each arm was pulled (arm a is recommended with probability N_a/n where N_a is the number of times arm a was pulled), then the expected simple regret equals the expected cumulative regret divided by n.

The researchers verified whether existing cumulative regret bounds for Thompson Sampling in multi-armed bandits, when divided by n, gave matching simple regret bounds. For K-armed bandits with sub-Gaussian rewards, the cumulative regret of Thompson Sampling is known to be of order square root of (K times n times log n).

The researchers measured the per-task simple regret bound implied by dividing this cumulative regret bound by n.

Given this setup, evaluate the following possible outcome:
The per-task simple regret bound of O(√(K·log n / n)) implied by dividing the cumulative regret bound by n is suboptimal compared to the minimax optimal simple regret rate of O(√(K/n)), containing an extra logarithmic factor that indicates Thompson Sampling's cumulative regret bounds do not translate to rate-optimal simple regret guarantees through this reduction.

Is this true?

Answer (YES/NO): YES